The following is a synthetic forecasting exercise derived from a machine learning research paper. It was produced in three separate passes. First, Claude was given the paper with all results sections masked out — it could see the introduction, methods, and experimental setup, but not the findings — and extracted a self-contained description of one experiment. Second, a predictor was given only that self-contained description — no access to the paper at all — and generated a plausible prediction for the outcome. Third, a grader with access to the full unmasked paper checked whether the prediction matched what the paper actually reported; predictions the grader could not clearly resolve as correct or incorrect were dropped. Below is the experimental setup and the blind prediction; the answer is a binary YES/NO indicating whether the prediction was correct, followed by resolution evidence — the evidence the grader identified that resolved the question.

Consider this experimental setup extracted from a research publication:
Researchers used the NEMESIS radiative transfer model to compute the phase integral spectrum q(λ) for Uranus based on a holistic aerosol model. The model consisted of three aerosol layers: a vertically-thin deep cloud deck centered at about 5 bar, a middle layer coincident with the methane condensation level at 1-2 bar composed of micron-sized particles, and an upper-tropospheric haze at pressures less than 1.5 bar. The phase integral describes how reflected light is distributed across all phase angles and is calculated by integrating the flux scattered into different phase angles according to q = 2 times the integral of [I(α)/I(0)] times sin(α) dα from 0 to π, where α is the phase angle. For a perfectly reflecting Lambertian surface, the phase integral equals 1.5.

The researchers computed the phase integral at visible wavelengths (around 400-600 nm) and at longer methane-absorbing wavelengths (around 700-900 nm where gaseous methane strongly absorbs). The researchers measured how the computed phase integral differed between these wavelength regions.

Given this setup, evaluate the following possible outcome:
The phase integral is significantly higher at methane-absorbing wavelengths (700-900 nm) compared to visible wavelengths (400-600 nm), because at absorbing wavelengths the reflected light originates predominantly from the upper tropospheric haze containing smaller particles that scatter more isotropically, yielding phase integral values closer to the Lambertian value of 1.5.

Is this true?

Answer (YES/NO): NO